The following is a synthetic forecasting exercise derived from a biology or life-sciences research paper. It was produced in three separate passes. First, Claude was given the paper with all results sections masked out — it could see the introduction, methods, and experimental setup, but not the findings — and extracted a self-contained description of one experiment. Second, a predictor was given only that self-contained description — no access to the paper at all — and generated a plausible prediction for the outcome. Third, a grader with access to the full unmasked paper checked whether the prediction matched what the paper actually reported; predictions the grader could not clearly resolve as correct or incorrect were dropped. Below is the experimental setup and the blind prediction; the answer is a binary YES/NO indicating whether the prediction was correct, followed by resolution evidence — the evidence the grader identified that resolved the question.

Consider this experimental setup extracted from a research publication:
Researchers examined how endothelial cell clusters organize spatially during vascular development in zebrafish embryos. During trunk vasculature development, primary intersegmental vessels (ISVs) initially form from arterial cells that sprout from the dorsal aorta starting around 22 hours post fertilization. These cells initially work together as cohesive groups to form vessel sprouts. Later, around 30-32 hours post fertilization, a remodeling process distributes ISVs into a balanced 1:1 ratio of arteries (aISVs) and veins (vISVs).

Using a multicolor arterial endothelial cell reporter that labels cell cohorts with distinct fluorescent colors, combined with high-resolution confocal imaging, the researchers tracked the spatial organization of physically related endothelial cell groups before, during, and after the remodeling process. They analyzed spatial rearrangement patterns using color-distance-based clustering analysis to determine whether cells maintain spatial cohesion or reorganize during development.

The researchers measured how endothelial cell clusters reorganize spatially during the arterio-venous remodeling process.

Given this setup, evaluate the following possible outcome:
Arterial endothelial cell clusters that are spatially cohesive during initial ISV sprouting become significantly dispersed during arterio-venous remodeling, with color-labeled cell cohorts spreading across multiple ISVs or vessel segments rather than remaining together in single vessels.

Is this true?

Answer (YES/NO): NO